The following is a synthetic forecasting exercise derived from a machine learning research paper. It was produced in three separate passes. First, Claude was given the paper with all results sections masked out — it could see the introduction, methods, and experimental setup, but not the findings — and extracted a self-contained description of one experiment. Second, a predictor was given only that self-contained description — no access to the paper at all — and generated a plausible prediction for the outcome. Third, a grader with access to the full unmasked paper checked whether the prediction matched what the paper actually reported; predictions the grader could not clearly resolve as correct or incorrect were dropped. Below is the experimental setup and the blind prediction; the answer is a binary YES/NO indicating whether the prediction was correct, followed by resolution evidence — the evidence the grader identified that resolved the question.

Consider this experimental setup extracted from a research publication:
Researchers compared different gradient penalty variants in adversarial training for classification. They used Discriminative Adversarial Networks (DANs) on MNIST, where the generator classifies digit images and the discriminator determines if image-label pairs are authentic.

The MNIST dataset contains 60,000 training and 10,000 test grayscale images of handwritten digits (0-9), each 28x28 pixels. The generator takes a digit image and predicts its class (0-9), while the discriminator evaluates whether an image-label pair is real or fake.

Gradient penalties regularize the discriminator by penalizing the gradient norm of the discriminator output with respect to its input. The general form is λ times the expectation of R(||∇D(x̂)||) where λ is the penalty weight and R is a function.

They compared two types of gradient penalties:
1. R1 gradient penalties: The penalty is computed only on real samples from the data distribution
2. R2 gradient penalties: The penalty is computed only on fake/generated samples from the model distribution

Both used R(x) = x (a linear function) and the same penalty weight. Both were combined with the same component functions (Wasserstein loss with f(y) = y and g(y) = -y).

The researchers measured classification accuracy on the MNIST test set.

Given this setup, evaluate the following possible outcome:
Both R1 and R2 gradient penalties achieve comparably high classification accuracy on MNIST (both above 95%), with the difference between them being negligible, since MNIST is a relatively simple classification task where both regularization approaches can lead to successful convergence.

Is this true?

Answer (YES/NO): NO